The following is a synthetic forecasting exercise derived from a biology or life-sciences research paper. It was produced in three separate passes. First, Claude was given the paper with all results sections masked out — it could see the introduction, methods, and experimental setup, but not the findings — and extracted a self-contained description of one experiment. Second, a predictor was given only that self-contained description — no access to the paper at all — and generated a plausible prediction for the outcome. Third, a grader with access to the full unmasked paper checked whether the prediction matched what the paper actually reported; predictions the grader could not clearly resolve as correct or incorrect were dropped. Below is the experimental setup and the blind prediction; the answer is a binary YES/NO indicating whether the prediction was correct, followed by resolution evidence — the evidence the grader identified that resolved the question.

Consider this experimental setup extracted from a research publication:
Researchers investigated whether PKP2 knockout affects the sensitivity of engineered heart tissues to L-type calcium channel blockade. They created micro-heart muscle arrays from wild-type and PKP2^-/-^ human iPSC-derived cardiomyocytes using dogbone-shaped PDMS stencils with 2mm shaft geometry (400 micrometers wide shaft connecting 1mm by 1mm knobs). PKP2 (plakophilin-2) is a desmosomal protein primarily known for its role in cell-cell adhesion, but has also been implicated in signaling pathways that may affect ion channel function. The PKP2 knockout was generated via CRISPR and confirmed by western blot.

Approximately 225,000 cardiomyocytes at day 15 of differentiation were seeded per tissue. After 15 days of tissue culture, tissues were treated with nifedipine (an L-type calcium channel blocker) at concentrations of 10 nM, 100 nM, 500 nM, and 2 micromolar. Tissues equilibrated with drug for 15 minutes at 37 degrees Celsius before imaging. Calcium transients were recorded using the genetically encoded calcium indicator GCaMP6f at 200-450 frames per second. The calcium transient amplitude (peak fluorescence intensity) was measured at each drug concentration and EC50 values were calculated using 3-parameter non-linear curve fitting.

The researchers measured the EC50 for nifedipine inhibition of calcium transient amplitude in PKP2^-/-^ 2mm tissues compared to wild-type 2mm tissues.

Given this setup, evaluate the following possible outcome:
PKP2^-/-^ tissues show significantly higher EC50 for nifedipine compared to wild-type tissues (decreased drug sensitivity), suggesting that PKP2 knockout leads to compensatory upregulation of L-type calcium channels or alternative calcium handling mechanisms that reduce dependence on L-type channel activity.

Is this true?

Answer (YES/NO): NO